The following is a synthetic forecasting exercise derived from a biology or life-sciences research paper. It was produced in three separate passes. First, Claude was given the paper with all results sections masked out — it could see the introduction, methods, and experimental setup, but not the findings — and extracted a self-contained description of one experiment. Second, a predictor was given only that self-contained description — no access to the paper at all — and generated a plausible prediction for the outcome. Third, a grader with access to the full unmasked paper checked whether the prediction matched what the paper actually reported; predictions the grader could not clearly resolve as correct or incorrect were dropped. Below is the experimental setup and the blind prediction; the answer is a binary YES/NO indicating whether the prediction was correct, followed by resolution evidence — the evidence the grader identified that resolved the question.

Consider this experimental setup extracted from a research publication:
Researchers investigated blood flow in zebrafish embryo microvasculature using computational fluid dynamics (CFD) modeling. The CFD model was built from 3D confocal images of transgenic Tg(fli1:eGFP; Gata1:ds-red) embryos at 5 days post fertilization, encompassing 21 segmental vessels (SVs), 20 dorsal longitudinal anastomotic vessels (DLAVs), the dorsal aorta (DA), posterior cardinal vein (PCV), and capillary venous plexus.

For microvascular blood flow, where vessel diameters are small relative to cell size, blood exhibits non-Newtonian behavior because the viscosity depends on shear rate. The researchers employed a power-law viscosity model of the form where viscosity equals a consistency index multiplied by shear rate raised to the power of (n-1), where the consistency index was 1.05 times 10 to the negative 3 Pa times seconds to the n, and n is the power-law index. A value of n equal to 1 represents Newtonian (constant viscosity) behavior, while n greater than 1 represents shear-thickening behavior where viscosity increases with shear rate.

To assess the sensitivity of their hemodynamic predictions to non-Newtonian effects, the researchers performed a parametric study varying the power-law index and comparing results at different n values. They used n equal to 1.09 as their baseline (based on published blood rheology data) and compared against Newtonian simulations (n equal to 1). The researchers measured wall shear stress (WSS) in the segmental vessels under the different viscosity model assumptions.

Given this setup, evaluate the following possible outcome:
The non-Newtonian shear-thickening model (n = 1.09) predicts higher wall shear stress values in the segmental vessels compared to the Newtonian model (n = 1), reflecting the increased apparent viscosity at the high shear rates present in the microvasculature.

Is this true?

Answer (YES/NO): YES